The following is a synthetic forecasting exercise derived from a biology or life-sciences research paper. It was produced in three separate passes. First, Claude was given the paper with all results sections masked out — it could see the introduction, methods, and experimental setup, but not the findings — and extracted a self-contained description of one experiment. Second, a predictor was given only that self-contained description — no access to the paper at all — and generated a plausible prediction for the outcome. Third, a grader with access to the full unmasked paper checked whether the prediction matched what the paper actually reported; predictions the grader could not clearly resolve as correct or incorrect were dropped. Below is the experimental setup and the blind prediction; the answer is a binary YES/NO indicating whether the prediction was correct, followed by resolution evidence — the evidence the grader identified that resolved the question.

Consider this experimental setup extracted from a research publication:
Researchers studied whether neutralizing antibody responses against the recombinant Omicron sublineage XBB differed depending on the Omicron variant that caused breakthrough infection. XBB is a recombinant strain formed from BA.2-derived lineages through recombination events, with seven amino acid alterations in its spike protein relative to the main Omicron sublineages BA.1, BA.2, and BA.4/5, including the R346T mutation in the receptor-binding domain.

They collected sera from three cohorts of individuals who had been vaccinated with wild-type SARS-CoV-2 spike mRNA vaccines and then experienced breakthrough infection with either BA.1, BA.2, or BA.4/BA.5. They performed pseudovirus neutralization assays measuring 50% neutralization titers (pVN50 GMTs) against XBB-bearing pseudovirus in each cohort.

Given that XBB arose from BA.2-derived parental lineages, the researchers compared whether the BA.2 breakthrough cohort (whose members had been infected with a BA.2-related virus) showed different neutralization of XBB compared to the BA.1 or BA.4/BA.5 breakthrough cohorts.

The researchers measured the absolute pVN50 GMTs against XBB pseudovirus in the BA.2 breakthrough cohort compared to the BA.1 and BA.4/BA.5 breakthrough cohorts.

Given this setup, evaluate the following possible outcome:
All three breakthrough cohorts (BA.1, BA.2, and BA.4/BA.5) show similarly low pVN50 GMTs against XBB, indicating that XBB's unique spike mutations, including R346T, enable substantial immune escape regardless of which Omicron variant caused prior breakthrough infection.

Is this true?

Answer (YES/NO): YES